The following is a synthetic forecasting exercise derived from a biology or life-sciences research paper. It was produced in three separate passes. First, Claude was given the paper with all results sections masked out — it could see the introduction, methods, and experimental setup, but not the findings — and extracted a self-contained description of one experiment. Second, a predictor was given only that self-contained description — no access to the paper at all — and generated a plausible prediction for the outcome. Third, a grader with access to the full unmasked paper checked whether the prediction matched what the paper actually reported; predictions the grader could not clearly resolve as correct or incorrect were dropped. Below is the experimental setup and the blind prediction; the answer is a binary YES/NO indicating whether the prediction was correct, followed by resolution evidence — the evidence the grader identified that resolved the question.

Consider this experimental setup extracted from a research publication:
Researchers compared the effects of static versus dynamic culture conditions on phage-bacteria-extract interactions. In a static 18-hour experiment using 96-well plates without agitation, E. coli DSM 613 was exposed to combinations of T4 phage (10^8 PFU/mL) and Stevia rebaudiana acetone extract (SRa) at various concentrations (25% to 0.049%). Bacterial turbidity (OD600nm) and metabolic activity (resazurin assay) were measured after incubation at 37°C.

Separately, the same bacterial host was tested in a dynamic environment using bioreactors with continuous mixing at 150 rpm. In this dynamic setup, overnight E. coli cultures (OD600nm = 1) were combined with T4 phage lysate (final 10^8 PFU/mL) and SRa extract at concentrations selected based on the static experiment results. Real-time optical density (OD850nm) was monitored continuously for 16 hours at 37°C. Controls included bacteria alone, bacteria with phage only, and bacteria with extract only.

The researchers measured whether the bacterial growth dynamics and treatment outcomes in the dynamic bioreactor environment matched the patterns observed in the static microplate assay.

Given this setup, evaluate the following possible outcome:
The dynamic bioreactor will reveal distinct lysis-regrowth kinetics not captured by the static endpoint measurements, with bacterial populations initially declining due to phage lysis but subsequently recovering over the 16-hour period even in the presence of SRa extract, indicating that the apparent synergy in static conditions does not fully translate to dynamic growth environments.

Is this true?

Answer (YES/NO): NO